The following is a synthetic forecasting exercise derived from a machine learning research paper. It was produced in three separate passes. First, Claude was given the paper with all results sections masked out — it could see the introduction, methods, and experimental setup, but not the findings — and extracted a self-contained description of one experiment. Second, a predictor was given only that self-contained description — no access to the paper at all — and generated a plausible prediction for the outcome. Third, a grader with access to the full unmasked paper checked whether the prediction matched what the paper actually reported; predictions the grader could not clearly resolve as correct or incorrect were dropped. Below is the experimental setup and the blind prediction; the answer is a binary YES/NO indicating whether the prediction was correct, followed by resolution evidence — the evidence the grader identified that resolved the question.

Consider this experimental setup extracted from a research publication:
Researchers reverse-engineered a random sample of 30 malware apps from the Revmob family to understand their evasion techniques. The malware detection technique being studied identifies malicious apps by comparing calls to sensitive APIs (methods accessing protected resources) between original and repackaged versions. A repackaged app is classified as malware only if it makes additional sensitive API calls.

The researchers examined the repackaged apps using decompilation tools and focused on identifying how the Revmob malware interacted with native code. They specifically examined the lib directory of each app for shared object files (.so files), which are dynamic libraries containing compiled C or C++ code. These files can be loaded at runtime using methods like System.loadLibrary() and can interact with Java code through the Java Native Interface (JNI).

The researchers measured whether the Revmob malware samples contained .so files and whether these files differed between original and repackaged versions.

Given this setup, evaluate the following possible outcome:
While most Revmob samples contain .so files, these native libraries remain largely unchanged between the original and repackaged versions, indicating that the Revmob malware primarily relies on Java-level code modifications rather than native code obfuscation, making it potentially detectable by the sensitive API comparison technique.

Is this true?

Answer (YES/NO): NO